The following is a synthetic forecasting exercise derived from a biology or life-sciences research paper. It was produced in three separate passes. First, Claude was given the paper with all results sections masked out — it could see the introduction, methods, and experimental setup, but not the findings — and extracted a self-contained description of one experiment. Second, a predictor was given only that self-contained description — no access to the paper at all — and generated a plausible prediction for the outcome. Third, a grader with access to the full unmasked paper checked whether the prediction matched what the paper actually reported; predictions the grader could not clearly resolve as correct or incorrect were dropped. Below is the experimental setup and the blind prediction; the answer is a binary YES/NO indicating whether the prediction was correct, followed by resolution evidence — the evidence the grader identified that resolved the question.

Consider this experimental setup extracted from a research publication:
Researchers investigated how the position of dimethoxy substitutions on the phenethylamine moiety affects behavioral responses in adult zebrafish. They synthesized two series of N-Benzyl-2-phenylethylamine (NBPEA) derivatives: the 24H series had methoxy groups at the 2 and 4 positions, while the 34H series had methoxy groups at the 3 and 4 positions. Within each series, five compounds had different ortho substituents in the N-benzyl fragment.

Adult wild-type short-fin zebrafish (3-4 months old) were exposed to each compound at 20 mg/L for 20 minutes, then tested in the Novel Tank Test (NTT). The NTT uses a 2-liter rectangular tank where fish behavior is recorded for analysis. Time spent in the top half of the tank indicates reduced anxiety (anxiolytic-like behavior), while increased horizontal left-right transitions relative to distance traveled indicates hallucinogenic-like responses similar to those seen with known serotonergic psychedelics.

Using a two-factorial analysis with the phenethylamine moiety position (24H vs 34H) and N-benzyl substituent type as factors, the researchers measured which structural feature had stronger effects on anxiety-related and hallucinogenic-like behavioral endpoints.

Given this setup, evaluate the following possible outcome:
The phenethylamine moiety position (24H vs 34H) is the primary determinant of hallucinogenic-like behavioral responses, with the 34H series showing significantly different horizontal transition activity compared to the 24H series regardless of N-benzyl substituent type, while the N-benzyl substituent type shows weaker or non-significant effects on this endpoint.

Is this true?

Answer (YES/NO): NO